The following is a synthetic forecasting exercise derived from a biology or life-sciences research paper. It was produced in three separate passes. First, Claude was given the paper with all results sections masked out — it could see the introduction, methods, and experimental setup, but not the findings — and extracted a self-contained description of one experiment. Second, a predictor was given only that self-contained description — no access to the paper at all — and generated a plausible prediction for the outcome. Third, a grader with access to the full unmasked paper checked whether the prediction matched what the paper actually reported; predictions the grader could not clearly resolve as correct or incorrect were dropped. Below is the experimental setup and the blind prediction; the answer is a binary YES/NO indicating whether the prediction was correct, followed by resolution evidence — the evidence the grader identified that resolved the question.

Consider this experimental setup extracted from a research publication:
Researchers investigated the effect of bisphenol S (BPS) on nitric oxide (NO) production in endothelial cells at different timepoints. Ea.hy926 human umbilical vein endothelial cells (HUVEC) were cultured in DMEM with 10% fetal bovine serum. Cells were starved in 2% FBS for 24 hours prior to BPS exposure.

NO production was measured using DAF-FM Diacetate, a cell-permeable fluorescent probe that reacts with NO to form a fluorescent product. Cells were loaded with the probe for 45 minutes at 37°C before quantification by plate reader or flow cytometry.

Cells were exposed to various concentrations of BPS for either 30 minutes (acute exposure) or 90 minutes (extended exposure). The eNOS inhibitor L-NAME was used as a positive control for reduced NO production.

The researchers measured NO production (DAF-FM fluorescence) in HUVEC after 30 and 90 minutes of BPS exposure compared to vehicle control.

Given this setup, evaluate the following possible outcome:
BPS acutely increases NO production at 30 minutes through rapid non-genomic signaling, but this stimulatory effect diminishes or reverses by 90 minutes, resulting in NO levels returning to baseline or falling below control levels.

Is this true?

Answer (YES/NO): NO